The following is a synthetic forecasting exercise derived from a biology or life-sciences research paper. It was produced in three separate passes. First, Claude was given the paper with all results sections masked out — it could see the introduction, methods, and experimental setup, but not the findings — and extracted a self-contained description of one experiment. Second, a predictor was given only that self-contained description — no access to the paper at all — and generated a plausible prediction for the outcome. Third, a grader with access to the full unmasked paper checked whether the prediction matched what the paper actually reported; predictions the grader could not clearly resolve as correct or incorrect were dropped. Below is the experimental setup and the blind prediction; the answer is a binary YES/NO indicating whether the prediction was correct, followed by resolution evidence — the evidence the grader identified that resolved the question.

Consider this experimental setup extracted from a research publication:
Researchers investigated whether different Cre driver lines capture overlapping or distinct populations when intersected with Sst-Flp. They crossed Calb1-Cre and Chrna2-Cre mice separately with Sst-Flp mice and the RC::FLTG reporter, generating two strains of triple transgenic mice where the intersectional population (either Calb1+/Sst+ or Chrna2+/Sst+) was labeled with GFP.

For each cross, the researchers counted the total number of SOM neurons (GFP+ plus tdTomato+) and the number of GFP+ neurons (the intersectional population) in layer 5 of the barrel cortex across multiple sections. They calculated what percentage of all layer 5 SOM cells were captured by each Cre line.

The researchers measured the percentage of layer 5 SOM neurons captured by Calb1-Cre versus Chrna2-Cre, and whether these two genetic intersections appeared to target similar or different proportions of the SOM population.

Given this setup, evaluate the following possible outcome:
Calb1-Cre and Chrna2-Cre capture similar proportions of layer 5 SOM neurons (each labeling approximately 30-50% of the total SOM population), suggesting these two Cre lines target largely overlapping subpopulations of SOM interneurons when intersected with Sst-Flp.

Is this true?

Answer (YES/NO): NO